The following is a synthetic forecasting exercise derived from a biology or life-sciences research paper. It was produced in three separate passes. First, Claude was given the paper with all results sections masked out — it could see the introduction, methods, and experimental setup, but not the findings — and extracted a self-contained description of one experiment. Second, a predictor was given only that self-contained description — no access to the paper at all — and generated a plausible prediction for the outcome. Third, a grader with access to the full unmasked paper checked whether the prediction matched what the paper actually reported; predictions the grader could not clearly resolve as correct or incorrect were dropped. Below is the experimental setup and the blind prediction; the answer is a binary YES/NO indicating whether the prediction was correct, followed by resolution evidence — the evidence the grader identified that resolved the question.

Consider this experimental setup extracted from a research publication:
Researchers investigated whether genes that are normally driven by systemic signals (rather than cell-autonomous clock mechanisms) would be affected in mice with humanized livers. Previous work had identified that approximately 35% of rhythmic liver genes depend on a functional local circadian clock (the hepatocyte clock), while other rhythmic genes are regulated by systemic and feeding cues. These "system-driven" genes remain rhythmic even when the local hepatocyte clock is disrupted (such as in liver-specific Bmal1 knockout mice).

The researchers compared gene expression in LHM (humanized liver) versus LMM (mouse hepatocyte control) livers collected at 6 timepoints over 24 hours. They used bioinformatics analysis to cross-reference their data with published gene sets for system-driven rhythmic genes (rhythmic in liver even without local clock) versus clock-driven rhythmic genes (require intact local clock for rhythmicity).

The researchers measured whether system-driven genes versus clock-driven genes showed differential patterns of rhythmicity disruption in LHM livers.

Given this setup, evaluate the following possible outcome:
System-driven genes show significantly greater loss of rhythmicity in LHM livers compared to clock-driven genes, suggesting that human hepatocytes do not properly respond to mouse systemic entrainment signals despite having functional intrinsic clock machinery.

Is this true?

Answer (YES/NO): YES